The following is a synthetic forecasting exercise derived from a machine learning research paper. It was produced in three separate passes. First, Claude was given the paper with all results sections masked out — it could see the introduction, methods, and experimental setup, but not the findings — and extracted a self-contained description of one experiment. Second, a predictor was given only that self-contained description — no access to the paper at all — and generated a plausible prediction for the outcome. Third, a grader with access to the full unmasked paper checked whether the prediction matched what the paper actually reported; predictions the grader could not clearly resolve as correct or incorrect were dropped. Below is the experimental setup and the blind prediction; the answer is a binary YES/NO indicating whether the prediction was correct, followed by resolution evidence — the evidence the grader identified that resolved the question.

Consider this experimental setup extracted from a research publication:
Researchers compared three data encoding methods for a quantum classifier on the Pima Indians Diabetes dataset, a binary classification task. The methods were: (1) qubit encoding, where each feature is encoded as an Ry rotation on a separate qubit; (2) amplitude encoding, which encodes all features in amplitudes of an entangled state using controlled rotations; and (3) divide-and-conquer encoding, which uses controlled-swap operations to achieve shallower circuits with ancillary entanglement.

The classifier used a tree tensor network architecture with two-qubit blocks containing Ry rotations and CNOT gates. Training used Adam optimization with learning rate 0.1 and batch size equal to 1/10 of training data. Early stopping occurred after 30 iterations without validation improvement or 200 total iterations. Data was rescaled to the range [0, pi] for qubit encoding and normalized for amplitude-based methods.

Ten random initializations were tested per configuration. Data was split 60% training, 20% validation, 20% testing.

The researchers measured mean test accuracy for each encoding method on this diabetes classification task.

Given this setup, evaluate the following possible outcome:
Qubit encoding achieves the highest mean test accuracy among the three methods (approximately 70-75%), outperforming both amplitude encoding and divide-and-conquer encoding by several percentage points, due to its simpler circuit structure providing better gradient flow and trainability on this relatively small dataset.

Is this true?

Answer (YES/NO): NO